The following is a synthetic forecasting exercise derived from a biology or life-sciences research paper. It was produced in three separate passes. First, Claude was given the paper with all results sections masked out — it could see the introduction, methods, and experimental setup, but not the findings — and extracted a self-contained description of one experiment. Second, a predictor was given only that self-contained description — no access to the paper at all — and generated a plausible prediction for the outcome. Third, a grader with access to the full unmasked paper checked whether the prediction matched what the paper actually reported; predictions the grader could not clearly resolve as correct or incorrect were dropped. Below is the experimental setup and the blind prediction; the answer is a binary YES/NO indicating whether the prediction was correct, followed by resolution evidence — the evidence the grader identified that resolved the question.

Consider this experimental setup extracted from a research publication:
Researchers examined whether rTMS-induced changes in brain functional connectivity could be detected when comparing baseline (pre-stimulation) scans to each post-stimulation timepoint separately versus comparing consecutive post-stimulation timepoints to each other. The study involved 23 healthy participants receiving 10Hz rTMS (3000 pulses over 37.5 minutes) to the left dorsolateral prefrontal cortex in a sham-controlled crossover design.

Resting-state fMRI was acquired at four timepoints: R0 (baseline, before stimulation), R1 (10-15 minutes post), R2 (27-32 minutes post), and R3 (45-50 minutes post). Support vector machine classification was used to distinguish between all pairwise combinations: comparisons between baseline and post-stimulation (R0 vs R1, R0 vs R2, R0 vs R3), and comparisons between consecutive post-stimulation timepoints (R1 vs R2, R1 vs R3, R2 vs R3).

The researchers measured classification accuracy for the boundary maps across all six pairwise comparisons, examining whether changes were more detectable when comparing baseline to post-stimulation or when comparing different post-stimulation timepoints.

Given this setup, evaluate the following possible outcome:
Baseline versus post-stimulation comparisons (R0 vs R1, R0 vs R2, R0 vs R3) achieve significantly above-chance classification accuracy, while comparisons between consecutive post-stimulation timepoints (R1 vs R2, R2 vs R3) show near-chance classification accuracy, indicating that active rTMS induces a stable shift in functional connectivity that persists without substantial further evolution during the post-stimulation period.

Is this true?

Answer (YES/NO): NO